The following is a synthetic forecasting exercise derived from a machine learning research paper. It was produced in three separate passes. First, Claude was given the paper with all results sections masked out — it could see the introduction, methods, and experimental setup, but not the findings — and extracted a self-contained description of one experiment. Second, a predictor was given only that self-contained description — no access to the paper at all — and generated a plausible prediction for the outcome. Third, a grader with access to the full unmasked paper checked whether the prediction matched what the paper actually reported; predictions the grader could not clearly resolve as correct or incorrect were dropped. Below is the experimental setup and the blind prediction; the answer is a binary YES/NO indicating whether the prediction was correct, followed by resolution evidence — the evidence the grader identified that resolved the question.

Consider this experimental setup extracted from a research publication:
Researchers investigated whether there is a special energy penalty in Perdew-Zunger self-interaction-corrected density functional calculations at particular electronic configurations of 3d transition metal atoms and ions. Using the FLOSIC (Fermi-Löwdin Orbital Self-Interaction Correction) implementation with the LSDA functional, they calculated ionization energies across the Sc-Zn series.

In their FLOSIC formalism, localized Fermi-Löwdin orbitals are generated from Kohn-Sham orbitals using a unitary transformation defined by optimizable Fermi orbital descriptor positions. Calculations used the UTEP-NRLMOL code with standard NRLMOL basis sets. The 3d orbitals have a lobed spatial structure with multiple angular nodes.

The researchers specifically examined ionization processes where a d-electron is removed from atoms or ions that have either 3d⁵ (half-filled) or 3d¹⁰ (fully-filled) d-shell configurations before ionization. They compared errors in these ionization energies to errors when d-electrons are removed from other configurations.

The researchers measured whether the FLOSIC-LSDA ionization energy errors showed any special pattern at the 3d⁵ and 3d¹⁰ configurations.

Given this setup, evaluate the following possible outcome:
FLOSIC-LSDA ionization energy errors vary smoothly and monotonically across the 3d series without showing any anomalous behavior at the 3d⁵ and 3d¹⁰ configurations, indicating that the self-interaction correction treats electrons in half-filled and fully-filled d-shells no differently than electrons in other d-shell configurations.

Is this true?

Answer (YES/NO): NO